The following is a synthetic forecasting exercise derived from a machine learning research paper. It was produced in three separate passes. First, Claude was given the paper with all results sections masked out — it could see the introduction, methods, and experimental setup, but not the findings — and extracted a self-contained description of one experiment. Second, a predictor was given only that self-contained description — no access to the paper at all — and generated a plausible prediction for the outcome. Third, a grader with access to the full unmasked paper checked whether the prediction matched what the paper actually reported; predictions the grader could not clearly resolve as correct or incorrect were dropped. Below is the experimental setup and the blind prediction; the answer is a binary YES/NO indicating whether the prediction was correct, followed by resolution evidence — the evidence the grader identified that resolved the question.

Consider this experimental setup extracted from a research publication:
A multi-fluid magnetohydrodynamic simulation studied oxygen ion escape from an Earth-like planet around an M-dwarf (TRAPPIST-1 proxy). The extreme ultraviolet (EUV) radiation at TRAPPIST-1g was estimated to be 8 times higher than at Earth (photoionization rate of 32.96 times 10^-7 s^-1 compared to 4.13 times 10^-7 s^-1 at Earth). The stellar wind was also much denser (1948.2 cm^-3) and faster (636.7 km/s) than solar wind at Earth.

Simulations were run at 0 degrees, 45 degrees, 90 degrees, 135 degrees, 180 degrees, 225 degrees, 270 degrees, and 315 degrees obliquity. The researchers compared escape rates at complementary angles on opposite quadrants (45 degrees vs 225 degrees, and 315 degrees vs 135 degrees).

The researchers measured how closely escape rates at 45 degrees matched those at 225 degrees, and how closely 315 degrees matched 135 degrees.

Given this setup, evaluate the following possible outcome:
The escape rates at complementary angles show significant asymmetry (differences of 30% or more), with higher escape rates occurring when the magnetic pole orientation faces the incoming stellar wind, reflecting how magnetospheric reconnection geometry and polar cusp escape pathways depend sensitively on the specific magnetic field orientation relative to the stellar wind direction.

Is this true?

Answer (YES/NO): NO